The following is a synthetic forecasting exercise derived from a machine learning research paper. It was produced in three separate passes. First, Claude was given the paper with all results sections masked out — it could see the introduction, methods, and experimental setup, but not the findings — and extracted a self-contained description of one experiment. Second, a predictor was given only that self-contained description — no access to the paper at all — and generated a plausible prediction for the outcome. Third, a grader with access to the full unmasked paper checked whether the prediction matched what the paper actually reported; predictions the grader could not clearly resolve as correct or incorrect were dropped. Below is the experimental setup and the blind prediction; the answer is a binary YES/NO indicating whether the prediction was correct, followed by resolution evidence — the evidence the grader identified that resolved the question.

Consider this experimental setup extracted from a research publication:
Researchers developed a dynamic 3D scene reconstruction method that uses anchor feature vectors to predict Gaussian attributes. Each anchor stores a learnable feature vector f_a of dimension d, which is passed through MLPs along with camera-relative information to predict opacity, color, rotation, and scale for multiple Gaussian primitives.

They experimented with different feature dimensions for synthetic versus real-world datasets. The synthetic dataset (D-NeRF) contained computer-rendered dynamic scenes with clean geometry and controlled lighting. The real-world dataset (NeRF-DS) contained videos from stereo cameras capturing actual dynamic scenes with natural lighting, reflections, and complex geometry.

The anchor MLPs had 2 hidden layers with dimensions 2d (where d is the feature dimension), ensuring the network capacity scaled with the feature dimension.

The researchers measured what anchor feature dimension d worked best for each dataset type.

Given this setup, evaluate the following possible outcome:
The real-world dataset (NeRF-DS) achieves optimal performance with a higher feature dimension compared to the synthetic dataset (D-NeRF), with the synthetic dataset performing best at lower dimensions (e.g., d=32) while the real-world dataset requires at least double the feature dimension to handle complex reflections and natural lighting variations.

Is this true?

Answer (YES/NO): NO